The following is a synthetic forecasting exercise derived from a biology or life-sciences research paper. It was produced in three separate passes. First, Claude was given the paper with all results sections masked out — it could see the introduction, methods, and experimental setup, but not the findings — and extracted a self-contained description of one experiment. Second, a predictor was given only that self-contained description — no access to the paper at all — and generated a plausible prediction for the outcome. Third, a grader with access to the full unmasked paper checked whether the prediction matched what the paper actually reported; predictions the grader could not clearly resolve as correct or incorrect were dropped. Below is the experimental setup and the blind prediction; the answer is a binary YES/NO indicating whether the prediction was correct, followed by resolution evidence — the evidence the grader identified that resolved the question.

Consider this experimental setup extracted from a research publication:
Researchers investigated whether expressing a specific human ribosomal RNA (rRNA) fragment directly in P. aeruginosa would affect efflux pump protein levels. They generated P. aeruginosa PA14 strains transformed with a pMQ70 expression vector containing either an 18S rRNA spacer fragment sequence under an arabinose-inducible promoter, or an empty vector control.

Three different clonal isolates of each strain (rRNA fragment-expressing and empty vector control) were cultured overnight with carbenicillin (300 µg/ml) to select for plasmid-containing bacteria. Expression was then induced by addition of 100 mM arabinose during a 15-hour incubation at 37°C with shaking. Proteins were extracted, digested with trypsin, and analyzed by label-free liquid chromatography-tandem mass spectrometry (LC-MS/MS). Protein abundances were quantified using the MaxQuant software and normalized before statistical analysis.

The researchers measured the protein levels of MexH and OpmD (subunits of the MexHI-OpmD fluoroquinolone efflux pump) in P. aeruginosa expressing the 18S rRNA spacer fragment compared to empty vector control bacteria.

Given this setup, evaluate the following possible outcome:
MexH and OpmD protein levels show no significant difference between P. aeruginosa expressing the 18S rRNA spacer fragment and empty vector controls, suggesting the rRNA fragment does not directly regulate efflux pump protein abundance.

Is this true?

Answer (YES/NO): NO